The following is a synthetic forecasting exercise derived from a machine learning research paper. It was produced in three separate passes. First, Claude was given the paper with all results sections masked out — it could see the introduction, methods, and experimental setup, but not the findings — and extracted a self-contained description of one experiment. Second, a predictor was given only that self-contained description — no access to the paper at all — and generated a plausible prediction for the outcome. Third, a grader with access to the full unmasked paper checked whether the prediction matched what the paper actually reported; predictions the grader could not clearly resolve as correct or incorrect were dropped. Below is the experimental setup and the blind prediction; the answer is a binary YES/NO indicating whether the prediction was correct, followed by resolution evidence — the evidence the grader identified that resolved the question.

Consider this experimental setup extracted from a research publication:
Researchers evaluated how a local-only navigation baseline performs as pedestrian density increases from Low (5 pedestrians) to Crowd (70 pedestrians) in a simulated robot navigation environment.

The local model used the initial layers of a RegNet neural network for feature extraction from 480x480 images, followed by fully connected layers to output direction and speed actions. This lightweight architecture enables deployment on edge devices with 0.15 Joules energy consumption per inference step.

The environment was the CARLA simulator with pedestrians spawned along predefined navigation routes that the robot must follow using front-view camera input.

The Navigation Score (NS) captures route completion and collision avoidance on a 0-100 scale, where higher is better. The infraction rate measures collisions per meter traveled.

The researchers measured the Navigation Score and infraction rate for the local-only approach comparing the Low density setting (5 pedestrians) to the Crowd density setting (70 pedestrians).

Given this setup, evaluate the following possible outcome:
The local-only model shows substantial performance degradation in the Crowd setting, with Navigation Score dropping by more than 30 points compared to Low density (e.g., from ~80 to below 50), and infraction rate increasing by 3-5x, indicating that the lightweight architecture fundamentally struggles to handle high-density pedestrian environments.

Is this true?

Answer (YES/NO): NO